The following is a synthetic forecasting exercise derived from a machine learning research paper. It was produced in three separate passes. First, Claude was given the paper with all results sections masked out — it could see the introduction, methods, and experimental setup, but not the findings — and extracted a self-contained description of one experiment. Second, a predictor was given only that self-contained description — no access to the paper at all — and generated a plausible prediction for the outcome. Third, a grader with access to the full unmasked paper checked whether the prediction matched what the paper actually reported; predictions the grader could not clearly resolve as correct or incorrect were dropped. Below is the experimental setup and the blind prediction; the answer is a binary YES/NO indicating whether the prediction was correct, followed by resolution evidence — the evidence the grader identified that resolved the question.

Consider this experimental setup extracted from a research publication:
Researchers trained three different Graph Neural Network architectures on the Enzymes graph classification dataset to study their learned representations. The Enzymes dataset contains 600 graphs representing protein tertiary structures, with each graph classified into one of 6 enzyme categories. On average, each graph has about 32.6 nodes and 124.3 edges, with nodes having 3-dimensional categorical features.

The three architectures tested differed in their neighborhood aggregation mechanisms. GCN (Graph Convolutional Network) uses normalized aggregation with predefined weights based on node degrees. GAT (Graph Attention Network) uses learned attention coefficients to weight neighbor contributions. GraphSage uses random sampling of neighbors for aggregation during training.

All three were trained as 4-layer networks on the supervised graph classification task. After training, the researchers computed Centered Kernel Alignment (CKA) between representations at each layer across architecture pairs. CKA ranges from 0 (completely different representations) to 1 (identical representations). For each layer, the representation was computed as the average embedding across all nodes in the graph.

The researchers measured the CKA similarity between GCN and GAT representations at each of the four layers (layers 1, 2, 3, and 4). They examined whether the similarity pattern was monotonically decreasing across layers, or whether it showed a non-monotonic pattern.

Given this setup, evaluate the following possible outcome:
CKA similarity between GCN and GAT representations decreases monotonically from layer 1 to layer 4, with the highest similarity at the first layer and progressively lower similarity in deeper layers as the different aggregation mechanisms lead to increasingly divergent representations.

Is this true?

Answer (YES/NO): NO